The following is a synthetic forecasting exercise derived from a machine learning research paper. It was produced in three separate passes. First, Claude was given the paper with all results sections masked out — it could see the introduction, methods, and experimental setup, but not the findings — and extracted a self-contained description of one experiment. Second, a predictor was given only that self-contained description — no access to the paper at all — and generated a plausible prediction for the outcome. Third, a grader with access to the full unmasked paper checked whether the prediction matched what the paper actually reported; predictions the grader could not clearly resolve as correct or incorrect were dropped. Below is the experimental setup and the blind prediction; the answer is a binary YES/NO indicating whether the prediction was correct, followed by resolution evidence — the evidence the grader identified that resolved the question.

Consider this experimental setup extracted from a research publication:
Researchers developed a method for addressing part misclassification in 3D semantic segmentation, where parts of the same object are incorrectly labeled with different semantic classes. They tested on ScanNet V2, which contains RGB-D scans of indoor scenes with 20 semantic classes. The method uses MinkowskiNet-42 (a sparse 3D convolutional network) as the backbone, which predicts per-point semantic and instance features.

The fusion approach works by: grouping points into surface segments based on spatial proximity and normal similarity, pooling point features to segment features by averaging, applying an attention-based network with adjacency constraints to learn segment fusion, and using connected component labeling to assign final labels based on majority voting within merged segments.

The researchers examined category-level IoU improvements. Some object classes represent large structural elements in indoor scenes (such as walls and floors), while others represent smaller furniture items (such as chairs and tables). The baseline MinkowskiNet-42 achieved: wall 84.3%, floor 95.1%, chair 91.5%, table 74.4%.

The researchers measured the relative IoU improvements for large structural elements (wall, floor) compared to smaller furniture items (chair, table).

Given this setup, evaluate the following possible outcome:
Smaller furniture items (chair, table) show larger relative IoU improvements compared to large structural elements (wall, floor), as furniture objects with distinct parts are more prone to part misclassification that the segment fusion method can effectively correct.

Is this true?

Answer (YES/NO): NO